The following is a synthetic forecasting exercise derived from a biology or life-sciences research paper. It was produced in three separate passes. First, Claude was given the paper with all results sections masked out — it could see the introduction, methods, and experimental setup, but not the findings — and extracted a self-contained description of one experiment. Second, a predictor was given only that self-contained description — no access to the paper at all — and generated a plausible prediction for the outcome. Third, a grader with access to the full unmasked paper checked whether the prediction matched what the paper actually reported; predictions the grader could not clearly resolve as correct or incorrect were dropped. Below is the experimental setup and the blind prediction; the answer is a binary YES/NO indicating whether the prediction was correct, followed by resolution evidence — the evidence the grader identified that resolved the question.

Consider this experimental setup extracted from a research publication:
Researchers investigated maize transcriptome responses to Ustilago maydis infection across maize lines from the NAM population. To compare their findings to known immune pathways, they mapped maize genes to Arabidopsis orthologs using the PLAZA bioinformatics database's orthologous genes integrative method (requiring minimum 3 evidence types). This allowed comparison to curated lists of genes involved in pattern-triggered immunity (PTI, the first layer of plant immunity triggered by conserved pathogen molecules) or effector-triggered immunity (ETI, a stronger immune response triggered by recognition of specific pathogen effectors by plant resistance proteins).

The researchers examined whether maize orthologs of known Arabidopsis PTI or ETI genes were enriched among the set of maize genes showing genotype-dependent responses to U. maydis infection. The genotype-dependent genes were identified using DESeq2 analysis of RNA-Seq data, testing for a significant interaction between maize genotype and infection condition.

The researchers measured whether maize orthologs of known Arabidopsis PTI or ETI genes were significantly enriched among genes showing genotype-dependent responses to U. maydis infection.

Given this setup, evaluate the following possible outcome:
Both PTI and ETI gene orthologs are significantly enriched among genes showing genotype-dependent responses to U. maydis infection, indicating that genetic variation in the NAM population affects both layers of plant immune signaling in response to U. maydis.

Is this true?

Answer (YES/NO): NO